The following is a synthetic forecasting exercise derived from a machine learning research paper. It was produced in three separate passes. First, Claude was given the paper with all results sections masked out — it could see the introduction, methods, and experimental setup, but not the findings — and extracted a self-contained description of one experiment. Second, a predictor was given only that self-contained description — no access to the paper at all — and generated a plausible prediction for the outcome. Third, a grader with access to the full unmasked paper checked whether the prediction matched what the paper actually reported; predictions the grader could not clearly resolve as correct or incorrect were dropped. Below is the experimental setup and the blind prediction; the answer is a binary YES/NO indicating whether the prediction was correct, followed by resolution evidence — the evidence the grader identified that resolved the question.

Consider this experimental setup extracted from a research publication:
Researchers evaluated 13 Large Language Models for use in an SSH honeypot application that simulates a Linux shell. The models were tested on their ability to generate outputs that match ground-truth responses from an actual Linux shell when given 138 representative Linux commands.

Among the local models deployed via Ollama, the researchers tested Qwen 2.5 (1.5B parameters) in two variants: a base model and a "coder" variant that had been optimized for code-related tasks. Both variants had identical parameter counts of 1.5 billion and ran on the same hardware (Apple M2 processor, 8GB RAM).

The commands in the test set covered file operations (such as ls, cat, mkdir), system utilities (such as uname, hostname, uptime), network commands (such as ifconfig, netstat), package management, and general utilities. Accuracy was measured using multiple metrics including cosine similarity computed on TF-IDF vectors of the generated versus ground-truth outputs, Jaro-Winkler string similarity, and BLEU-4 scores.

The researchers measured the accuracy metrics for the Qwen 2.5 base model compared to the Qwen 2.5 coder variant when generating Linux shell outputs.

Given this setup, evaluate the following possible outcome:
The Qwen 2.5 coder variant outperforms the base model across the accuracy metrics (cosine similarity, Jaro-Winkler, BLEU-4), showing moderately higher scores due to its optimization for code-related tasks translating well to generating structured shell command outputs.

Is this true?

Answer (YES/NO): NO